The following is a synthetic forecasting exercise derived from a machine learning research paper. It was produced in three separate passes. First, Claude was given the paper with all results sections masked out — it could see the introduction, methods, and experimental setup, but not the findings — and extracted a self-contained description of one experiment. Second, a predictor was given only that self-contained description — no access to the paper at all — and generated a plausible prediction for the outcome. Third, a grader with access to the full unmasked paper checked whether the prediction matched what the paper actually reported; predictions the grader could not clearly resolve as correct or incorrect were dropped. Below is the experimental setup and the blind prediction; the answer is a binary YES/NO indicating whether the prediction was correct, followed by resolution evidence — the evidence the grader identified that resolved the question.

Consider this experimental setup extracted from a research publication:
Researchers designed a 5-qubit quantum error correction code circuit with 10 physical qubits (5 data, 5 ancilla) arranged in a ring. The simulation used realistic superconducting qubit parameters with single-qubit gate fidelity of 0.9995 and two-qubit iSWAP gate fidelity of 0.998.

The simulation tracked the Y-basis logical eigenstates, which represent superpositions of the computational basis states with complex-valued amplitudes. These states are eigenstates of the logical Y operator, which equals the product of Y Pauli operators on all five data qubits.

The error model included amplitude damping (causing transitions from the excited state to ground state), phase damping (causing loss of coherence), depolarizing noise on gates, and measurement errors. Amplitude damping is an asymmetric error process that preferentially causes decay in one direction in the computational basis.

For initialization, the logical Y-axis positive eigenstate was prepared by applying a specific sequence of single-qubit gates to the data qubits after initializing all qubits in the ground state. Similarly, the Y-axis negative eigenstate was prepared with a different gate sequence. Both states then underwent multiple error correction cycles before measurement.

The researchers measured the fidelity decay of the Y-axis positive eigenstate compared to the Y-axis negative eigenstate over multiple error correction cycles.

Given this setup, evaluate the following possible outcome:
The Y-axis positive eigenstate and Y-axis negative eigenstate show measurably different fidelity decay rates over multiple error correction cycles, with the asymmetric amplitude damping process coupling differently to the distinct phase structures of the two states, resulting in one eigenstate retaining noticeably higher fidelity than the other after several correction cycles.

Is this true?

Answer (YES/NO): NO